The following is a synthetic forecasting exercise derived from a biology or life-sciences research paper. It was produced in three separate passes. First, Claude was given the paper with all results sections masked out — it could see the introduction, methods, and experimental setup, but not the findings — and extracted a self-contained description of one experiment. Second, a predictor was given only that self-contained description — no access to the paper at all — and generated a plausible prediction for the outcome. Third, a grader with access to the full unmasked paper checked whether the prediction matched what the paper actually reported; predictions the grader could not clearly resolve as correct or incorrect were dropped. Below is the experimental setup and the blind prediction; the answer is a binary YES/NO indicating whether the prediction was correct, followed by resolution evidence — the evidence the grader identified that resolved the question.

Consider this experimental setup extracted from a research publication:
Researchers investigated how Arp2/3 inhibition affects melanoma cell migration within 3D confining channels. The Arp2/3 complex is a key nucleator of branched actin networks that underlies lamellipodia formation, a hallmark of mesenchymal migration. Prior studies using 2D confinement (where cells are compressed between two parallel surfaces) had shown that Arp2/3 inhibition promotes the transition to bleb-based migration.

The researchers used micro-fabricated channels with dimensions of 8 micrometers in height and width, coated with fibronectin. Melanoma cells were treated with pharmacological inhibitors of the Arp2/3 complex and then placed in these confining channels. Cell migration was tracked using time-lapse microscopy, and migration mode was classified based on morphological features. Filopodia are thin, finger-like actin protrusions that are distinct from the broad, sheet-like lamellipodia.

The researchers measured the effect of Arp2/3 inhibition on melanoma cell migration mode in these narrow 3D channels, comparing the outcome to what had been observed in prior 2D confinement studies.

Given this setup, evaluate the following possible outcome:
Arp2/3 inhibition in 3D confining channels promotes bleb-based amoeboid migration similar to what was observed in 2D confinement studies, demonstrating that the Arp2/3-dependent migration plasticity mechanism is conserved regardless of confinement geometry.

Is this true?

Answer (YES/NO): NO